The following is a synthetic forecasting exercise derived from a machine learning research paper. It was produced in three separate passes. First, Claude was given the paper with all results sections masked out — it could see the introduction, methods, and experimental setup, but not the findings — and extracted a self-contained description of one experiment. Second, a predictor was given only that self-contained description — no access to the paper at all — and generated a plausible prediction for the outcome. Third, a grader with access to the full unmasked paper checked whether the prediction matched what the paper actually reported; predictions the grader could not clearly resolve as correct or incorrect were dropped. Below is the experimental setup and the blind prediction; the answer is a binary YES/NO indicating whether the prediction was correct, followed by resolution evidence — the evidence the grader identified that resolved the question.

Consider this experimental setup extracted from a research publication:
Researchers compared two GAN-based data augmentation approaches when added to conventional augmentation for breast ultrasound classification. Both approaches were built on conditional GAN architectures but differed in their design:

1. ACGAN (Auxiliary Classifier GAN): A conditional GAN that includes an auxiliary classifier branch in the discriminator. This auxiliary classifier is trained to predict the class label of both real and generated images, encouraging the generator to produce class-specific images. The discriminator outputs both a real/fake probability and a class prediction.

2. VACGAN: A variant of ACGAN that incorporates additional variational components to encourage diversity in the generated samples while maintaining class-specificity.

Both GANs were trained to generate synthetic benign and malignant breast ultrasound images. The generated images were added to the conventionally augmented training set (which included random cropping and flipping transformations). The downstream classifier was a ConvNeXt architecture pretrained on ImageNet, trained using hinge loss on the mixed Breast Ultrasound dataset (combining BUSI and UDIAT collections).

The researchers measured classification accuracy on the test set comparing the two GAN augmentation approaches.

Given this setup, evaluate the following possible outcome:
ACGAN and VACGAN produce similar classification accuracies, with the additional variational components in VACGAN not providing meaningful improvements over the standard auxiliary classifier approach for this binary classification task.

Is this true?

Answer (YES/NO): NO